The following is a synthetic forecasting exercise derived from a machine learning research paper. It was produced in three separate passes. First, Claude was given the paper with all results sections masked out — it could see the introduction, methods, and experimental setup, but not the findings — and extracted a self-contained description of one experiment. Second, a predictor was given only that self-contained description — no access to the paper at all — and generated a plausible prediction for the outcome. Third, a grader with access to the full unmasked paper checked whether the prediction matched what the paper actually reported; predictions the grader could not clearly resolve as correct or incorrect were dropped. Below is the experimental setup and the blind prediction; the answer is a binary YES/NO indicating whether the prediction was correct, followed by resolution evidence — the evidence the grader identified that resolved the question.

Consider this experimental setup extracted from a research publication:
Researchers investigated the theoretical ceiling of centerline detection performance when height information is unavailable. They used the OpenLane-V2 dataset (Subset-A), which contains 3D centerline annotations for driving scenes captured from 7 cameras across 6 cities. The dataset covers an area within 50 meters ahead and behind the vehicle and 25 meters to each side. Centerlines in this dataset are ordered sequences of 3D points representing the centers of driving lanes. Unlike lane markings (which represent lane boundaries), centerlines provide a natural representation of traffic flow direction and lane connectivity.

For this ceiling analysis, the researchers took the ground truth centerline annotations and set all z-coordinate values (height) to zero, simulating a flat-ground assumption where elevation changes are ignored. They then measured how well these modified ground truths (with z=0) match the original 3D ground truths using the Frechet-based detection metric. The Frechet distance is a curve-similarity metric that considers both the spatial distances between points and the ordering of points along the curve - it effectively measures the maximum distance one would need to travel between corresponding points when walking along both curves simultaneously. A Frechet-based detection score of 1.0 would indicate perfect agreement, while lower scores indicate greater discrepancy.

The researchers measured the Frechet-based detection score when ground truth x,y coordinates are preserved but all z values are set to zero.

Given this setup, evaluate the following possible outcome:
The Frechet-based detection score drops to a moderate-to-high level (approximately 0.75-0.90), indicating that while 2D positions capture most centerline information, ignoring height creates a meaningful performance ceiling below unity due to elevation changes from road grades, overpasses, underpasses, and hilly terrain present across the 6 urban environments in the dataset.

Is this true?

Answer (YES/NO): NO